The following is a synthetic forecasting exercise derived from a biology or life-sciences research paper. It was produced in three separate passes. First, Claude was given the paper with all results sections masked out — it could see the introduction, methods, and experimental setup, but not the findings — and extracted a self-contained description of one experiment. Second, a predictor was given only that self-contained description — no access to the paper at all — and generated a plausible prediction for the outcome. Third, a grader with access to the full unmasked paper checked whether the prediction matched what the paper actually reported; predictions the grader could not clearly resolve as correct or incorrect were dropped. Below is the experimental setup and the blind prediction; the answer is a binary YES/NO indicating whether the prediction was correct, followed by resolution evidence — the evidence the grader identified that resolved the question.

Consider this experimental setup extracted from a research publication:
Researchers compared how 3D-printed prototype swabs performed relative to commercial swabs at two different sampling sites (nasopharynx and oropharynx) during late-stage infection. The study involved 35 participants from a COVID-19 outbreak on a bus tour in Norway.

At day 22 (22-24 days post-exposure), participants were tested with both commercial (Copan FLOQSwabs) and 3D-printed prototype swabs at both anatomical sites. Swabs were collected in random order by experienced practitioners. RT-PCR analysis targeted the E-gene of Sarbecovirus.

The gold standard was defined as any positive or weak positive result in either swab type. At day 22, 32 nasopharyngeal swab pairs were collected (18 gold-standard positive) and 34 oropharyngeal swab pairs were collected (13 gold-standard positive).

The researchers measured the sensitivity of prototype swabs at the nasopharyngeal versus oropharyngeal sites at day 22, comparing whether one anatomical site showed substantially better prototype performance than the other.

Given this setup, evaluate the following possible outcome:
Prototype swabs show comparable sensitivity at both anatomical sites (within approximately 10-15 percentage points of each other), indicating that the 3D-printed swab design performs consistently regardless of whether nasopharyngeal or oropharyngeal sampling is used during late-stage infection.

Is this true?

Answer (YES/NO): YES